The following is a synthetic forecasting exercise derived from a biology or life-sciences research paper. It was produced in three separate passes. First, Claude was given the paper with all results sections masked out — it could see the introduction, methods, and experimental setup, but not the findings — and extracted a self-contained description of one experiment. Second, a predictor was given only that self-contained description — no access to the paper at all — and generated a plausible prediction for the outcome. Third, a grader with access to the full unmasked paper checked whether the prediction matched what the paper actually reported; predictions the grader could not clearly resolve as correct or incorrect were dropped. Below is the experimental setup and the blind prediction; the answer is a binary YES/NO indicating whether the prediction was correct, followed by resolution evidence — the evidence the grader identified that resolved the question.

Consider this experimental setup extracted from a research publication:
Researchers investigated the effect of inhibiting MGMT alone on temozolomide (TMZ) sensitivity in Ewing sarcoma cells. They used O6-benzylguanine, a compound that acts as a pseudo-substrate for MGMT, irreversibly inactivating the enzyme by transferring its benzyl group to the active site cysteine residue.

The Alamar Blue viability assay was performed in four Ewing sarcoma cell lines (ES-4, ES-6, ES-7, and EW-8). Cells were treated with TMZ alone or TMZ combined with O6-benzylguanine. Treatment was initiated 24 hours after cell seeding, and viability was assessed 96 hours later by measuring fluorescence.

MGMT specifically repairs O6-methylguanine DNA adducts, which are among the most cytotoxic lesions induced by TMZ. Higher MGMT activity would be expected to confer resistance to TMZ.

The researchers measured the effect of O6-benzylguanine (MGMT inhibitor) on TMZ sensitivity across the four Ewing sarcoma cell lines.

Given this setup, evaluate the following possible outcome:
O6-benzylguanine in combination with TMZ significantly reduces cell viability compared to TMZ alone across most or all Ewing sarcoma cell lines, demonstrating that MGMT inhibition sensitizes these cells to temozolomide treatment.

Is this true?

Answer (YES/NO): YES